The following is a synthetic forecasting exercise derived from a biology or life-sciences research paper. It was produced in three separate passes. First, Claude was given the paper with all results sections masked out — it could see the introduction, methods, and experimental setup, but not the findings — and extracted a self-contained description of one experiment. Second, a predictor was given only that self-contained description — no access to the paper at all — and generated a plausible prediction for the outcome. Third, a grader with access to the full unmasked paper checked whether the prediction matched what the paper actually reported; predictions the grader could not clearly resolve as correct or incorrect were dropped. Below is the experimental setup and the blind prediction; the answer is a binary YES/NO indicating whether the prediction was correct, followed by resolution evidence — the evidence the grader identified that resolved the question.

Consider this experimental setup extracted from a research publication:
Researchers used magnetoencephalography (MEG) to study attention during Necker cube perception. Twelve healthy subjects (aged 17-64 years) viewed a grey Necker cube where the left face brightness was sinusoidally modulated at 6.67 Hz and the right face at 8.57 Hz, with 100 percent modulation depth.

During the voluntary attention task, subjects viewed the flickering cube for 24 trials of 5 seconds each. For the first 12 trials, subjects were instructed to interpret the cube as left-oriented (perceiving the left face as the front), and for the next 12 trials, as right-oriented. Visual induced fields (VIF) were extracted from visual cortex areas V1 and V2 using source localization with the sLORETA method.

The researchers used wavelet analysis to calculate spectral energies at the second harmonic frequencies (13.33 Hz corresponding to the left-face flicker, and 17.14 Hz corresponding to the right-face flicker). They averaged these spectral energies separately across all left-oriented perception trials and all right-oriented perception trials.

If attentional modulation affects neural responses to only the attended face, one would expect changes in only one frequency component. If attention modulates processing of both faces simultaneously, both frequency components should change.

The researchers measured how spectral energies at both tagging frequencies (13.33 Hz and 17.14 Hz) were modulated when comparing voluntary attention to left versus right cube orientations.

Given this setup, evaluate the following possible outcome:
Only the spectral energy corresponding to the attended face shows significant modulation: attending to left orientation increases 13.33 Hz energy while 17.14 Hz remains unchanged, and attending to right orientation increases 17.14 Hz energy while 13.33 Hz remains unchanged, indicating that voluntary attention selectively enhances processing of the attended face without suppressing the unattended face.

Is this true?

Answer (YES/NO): NO